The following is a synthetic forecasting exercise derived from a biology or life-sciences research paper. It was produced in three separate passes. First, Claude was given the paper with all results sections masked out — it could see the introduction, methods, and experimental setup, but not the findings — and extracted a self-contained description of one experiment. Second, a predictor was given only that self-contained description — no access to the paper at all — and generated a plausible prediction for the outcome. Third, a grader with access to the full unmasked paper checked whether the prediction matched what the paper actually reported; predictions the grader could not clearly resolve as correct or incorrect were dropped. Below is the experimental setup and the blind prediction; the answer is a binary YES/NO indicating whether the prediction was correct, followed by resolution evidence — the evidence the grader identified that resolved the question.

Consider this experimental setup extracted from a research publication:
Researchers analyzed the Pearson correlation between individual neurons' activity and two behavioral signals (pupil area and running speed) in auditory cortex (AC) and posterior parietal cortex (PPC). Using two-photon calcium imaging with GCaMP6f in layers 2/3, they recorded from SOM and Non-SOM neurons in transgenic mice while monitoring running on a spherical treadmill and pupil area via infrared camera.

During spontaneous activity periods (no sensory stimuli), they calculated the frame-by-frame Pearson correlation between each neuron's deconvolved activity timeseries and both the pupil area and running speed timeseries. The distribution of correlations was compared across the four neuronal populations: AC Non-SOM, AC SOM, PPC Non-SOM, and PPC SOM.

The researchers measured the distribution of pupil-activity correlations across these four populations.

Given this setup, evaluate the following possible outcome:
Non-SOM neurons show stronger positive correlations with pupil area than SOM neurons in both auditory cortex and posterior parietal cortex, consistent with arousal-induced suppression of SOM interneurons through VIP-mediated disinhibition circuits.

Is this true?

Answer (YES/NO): NO